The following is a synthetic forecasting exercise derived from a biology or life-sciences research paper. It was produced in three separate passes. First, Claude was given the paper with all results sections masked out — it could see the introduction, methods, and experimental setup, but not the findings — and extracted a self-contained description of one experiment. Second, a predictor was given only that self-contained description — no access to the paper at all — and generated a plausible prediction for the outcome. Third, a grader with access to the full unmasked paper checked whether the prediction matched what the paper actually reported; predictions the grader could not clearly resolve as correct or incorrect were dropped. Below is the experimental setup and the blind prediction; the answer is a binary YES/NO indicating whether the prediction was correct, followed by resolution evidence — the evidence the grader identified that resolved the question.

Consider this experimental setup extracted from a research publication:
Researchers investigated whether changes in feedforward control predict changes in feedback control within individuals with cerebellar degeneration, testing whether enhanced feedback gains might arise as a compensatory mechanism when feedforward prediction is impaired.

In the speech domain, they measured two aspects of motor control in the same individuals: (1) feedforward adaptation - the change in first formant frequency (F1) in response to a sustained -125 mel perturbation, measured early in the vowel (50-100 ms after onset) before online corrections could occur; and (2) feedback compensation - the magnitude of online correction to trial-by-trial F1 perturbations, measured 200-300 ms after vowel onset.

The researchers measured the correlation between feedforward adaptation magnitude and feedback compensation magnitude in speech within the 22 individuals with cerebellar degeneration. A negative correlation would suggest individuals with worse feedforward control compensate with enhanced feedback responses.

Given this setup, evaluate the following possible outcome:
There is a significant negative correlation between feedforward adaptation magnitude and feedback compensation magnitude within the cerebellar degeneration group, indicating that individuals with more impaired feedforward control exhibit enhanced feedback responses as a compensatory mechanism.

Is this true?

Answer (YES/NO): NO